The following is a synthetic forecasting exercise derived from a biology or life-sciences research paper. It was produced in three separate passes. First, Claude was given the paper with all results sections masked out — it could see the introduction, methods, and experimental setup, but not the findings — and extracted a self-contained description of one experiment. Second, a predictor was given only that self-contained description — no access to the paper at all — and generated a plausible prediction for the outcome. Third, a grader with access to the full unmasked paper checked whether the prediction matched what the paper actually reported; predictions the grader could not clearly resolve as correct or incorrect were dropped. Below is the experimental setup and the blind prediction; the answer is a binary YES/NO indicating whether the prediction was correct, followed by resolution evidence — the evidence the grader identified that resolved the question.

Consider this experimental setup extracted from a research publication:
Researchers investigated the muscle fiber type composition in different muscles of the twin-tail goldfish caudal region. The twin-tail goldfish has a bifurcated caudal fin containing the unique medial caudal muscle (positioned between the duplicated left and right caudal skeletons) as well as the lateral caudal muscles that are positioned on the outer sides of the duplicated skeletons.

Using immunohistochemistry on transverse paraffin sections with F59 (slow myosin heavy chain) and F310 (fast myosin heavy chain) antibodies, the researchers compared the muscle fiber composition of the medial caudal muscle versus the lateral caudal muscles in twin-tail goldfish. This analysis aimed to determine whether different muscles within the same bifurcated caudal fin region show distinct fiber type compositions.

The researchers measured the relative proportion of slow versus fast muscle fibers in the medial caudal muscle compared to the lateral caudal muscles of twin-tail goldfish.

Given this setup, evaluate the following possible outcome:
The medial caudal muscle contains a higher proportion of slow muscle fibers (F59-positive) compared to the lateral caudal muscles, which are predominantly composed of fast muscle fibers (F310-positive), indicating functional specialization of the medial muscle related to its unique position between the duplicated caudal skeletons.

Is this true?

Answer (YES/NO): NO